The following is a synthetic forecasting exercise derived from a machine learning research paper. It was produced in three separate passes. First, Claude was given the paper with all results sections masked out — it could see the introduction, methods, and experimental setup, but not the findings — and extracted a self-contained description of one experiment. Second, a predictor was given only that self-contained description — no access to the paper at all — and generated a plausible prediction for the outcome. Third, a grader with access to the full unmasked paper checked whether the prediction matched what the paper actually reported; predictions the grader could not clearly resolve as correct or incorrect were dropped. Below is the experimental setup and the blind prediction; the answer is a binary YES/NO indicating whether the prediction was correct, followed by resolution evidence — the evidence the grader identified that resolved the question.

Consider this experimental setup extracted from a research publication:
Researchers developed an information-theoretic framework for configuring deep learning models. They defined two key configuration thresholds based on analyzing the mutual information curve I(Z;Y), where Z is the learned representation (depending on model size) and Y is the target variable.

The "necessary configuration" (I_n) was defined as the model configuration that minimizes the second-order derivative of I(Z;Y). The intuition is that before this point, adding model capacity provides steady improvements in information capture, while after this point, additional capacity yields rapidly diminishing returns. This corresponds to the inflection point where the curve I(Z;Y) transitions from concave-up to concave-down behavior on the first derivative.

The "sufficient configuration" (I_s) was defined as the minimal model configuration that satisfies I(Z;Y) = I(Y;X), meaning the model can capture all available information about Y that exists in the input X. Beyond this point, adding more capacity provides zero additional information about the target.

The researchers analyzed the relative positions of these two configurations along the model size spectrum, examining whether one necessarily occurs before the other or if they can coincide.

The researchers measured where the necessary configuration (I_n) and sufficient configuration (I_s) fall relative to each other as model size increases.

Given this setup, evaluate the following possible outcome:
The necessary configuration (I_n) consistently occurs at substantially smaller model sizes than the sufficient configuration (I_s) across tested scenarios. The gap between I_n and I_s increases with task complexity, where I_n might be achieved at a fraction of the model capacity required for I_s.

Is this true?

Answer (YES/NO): YES